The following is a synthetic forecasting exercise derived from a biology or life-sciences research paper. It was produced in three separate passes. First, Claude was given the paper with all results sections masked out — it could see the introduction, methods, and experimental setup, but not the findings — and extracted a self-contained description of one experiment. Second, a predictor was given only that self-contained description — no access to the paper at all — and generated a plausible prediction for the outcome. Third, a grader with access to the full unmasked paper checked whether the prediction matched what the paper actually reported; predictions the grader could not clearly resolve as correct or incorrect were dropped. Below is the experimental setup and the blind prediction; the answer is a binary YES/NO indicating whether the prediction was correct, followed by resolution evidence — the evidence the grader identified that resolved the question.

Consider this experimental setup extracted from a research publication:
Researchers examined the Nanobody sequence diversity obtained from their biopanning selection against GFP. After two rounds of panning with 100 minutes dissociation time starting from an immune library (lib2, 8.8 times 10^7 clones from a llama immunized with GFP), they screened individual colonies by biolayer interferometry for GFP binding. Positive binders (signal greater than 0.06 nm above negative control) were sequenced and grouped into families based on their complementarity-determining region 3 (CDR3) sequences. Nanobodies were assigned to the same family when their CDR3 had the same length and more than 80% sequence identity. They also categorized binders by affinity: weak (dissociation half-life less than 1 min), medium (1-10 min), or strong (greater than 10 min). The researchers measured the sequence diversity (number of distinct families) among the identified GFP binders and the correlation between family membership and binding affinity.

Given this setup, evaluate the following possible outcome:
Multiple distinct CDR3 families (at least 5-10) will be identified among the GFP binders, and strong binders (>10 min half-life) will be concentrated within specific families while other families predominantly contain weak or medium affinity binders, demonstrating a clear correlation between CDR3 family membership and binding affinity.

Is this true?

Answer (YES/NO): YES